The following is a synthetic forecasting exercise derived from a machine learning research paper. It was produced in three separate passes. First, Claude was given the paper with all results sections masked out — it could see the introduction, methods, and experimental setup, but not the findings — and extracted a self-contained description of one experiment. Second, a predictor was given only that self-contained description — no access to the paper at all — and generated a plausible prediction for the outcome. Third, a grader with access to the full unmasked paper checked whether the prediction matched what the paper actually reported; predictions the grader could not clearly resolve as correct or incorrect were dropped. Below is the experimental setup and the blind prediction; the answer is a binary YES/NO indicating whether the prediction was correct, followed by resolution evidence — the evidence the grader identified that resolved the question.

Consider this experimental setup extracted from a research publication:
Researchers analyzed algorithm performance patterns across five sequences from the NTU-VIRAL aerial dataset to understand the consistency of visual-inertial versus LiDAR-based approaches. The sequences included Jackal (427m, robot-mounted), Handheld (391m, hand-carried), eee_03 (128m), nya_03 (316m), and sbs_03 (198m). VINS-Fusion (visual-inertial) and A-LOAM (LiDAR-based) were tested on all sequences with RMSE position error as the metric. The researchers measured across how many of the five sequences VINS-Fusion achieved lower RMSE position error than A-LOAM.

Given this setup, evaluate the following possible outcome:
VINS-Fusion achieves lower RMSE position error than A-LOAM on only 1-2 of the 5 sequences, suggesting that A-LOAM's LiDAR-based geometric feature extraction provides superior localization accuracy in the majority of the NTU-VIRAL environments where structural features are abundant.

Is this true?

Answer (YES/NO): NO